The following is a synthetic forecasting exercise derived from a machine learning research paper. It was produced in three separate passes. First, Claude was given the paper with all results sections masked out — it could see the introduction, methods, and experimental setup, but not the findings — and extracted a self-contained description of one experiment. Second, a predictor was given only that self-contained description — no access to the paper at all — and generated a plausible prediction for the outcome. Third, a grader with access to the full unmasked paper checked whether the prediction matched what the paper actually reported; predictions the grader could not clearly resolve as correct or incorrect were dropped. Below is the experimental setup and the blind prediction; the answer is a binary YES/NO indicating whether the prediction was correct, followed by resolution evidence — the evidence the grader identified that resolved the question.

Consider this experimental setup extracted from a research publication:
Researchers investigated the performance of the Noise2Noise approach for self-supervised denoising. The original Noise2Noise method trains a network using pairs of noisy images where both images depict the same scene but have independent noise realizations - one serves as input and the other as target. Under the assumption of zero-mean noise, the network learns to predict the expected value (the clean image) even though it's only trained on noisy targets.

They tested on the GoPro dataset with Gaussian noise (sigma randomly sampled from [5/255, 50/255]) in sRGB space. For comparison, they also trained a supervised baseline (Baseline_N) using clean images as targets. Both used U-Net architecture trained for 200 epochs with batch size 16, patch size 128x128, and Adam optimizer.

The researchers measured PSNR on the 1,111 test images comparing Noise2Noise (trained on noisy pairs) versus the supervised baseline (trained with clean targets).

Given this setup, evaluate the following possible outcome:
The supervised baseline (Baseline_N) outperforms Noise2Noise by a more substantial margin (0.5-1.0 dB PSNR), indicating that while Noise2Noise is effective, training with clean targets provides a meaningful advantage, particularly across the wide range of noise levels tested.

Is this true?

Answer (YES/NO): NO